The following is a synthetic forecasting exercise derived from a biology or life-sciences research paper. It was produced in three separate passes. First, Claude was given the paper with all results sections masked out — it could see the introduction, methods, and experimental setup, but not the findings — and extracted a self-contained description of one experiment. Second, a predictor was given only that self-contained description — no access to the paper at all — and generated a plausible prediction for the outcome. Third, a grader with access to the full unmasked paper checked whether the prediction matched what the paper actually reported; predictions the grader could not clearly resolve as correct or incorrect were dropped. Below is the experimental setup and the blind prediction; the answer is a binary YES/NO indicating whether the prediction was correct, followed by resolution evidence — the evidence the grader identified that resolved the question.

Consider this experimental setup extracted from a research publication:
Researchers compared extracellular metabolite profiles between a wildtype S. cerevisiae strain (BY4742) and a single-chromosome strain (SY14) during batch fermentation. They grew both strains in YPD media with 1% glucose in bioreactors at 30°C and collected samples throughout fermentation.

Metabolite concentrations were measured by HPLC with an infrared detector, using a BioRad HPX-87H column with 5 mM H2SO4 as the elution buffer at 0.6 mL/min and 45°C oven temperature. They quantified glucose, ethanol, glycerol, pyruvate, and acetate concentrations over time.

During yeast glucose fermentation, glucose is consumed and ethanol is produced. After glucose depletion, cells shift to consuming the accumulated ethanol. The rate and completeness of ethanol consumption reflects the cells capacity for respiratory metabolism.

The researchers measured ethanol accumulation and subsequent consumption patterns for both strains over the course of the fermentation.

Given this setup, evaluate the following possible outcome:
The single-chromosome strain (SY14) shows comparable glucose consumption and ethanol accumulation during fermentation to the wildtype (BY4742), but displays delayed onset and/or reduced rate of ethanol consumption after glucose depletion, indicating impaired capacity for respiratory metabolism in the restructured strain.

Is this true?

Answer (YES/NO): NO